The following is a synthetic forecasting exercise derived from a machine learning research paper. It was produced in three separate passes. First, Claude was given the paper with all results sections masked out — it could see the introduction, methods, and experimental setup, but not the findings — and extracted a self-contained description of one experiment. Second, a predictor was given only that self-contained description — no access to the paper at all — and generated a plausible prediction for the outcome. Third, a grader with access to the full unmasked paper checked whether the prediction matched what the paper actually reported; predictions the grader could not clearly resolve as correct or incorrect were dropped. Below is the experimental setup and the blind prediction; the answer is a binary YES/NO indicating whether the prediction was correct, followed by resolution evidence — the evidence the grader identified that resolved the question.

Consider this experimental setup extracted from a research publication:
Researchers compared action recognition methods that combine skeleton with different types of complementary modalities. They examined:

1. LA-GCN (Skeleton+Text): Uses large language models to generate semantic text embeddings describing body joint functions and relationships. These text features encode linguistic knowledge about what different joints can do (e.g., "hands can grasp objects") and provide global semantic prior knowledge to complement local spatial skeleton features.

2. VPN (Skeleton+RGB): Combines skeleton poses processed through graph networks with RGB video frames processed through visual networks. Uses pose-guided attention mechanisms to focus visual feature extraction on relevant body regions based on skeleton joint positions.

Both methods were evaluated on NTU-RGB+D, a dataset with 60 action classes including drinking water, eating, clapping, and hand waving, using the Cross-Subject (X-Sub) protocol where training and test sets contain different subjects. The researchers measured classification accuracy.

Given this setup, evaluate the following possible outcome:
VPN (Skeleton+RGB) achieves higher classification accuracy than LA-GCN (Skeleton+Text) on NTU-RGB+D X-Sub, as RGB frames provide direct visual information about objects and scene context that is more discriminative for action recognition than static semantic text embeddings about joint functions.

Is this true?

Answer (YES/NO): NO